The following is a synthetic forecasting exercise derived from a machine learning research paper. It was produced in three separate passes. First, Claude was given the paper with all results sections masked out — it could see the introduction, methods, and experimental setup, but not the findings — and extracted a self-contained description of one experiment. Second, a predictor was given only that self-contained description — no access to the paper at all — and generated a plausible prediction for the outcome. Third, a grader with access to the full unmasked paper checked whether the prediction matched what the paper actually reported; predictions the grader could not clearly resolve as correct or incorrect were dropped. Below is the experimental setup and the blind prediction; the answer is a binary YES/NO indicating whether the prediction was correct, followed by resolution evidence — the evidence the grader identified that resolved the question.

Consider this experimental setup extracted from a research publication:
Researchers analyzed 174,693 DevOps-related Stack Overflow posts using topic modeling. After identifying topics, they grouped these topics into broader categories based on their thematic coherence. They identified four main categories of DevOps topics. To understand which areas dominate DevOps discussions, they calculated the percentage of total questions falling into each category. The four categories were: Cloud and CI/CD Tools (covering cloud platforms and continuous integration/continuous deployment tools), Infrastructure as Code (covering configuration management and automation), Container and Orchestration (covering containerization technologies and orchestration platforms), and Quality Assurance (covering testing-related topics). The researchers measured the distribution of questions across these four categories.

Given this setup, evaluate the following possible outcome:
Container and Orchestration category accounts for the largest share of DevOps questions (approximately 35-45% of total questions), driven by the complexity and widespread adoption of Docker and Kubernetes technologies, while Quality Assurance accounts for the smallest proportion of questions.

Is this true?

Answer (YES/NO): NO